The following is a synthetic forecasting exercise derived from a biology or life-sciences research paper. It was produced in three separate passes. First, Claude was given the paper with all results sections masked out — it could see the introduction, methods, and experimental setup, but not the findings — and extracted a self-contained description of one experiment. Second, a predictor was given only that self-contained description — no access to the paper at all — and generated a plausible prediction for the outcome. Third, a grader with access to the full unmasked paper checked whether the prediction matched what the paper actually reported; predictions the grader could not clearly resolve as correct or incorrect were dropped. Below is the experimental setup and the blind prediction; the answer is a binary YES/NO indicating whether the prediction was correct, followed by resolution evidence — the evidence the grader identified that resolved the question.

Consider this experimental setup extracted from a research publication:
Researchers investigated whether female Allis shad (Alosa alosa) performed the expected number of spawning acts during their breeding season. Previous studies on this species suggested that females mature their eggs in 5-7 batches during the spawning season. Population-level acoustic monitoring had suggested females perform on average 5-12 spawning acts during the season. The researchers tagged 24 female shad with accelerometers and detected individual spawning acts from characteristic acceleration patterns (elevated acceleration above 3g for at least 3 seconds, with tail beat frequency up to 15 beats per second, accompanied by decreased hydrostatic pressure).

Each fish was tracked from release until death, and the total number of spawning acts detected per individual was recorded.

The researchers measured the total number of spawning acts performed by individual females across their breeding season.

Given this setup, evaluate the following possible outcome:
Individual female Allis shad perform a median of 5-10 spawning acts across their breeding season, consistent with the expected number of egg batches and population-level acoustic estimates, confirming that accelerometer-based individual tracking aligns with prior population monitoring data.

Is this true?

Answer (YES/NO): NO